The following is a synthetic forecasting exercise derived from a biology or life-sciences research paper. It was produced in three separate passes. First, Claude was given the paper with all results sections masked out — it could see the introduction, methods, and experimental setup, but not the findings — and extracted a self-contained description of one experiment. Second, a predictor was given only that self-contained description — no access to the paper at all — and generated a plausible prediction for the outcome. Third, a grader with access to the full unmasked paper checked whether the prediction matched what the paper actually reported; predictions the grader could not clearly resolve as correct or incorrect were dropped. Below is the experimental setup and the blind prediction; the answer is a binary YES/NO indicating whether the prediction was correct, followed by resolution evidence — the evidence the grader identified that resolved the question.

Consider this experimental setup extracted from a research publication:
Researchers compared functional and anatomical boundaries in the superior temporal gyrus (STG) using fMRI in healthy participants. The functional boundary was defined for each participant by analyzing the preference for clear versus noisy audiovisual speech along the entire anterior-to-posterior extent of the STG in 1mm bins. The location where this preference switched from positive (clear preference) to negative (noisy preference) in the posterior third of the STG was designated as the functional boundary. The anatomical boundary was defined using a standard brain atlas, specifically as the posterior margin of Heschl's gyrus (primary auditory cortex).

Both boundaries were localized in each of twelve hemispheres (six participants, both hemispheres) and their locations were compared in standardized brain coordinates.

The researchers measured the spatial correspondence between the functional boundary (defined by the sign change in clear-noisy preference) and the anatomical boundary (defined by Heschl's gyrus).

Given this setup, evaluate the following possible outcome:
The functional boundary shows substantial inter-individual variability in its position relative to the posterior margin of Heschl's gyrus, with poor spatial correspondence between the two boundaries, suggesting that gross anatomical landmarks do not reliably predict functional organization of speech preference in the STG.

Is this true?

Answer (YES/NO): NO